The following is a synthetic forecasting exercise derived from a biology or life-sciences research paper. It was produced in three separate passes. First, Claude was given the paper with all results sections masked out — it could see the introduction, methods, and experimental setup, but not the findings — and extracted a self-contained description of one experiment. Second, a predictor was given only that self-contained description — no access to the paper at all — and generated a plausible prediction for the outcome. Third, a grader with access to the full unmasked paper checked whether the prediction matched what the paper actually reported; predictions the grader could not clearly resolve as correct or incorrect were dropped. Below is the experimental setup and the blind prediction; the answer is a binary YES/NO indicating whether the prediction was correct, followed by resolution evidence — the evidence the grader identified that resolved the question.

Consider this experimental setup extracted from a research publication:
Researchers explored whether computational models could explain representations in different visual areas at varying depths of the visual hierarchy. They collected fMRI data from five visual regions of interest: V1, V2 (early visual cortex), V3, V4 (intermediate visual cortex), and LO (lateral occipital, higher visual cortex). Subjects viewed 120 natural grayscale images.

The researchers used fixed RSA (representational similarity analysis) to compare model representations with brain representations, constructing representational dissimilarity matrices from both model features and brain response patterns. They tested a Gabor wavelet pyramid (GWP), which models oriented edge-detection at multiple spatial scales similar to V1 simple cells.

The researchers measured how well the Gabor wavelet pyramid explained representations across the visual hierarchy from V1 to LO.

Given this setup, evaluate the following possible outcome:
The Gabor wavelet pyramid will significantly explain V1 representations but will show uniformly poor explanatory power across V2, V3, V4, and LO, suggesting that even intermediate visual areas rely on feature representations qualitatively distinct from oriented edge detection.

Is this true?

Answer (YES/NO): NO